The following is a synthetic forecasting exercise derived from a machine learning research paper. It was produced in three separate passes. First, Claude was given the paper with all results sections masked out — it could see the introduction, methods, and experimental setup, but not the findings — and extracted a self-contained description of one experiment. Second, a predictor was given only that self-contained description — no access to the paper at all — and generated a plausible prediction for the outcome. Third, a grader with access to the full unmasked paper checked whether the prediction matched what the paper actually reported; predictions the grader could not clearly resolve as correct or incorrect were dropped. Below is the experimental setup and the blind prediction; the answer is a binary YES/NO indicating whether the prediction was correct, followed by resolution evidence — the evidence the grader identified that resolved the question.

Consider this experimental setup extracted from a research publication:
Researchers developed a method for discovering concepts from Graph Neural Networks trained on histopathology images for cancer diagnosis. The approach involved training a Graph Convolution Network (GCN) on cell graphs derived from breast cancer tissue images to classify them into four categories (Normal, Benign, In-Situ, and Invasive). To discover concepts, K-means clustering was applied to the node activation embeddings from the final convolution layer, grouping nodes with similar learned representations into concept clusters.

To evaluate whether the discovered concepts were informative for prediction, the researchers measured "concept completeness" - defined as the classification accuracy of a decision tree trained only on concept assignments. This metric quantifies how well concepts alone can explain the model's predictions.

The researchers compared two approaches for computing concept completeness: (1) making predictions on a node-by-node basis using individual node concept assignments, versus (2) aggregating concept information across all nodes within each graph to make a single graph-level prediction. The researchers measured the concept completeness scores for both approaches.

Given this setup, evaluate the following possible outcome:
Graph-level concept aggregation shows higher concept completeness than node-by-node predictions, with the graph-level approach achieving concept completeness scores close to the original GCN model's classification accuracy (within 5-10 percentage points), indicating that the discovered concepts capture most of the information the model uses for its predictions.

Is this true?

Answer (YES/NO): YES